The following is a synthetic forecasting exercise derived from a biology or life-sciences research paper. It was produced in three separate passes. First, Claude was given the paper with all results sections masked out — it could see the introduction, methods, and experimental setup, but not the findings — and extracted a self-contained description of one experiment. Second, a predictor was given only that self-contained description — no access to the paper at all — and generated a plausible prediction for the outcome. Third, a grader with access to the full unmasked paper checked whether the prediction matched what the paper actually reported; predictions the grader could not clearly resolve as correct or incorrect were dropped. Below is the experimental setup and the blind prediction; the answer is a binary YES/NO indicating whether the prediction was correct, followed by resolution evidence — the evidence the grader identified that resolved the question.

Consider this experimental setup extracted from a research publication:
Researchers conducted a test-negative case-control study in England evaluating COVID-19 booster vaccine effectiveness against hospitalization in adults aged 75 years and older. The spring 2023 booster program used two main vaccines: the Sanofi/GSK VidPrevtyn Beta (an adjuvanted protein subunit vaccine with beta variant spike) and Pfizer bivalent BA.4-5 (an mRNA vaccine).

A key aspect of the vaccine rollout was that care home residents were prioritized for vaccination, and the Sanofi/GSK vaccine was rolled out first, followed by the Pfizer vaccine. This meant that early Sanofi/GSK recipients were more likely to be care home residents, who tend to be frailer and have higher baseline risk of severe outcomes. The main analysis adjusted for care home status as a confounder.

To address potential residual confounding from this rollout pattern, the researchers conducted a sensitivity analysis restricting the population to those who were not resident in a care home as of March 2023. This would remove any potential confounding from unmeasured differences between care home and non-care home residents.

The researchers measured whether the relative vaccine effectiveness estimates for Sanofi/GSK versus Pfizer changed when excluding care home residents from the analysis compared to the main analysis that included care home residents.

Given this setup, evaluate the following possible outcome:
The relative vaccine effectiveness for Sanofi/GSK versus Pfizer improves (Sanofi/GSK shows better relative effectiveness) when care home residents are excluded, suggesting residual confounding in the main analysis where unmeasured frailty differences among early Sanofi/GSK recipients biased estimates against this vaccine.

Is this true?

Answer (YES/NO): NO